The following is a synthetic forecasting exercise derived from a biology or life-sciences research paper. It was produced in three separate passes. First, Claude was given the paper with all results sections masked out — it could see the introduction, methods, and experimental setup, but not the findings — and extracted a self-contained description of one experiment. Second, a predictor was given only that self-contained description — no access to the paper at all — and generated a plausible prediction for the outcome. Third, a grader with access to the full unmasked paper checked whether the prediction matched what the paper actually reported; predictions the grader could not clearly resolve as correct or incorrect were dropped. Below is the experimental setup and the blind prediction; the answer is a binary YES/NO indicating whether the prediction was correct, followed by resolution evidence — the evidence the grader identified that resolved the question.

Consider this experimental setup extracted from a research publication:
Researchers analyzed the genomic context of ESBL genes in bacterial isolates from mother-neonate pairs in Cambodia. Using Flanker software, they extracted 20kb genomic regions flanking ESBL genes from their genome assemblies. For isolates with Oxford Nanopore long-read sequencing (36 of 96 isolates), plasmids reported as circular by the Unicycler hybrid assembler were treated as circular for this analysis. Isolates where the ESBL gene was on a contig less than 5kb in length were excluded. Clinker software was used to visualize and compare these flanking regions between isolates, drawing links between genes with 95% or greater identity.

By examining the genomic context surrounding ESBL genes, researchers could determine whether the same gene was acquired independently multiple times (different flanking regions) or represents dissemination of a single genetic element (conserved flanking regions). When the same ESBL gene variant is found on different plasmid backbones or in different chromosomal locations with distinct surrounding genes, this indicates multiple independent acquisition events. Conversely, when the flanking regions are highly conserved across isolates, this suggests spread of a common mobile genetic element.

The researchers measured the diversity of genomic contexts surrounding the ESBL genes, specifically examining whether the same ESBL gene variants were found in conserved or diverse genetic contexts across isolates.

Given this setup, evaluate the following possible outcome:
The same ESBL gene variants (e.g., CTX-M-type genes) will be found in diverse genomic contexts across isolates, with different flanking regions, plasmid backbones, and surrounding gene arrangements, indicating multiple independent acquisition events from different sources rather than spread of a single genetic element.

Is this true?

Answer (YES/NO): YES